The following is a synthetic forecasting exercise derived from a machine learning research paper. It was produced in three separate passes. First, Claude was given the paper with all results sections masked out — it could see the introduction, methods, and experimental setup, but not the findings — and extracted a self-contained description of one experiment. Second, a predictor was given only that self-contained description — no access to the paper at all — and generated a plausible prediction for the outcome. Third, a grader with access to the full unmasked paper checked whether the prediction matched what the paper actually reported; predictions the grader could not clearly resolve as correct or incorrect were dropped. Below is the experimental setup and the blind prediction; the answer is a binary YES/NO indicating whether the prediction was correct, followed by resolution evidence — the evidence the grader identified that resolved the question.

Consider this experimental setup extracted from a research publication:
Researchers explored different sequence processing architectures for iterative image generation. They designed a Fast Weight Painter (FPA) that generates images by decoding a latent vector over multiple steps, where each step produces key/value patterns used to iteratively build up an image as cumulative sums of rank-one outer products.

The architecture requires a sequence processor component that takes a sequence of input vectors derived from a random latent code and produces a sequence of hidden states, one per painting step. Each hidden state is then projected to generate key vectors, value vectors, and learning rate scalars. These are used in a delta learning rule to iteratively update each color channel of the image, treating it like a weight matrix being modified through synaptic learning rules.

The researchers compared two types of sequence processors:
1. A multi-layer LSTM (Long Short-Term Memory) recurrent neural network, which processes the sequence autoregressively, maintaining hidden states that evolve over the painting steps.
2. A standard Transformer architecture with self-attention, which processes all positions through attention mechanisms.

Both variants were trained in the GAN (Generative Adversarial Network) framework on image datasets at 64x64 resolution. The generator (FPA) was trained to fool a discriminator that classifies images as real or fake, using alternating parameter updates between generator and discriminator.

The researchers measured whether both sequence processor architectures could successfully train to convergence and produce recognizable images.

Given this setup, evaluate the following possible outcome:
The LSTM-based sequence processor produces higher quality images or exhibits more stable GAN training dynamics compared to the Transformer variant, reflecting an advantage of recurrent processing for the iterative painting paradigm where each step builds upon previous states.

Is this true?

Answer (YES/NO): YES